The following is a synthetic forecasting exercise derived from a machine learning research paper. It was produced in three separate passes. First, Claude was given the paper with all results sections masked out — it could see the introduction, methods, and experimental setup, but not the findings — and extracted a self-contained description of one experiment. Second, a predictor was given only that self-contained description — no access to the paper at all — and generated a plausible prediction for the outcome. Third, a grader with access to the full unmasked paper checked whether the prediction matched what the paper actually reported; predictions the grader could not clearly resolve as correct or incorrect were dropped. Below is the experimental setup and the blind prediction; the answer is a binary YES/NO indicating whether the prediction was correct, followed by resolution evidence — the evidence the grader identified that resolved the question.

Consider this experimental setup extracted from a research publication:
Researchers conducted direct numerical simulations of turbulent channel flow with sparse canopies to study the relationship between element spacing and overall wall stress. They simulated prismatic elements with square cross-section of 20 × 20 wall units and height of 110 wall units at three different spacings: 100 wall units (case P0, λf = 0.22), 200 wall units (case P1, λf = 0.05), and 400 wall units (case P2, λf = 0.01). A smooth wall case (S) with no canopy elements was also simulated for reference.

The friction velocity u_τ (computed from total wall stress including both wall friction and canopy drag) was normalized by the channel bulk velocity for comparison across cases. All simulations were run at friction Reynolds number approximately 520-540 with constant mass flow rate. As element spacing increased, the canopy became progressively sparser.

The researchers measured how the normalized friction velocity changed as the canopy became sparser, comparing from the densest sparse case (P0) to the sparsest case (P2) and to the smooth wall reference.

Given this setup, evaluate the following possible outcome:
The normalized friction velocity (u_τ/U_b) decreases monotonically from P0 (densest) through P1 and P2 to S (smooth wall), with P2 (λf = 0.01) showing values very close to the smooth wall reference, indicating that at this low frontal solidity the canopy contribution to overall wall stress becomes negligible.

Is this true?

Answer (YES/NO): NO